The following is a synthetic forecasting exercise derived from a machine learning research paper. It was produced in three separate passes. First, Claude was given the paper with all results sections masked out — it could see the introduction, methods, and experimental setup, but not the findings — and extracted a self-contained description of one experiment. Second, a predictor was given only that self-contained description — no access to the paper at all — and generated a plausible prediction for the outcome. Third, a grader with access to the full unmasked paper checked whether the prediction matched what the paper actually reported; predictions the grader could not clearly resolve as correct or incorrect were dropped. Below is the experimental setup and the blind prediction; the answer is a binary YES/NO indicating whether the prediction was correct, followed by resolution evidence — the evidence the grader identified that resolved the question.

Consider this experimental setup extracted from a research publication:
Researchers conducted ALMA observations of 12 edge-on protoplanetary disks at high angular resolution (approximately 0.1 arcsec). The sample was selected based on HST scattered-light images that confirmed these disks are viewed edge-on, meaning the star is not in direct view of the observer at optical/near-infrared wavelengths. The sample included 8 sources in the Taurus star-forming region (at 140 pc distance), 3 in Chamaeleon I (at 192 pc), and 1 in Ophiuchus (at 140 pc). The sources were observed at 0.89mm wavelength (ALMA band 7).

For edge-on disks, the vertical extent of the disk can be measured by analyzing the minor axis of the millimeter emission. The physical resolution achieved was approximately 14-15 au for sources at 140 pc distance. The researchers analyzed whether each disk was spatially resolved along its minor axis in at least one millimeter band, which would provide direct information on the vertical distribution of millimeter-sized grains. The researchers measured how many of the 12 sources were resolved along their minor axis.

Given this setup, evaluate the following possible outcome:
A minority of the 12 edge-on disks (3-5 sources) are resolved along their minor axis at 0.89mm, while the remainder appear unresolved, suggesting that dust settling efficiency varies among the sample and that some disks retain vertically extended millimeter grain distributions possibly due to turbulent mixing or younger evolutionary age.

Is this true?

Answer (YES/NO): NO